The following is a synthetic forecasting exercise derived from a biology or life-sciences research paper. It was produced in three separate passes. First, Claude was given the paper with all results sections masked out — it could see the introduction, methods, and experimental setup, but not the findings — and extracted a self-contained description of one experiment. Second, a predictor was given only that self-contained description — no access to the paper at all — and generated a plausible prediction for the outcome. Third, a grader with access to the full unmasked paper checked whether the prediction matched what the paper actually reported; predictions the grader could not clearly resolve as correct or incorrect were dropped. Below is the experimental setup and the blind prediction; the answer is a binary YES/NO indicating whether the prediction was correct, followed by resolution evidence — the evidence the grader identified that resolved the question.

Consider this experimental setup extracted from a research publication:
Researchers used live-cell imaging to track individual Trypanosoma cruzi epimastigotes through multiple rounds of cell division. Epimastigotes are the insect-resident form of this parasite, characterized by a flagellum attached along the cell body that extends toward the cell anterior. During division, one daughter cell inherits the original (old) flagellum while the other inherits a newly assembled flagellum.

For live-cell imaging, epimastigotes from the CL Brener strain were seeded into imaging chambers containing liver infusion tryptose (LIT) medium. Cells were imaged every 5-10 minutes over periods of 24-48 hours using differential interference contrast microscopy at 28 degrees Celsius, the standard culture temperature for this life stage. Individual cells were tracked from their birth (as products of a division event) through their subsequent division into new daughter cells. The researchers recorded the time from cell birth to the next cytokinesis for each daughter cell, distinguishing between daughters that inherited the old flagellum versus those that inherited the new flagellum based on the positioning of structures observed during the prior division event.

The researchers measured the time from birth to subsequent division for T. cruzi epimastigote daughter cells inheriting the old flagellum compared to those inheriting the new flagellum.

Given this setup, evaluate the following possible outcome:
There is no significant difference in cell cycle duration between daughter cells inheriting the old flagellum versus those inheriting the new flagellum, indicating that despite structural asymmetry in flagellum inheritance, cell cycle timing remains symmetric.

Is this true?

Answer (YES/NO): NO